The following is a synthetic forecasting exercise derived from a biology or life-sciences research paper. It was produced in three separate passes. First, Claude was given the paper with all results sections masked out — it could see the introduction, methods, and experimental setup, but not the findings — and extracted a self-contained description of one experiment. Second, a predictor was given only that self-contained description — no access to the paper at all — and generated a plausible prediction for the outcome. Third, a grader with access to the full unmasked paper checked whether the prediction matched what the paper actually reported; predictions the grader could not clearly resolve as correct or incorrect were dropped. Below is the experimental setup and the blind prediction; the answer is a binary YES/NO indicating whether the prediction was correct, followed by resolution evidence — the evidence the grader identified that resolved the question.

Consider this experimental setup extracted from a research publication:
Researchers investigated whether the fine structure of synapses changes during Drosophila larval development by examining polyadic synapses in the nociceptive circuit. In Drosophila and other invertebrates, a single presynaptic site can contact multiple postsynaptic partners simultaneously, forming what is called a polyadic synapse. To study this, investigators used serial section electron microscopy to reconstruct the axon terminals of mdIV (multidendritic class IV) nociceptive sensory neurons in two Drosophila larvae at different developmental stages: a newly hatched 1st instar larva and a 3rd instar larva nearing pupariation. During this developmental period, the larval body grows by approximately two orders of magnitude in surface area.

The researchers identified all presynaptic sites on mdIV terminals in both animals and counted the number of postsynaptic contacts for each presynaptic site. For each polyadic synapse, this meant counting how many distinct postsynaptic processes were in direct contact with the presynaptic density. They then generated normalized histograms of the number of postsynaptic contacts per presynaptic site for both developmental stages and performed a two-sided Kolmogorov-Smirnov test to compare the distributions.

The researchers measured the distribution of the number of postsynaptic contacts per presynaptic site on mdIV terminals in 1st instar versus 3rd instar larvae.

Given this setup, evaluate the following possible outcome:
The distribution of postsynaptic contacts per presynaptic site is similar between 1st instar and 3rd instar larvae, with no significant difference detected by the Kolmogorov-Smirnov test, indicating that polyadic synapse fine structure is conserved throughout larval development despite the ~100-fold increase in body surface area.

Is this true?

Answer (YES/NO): YES